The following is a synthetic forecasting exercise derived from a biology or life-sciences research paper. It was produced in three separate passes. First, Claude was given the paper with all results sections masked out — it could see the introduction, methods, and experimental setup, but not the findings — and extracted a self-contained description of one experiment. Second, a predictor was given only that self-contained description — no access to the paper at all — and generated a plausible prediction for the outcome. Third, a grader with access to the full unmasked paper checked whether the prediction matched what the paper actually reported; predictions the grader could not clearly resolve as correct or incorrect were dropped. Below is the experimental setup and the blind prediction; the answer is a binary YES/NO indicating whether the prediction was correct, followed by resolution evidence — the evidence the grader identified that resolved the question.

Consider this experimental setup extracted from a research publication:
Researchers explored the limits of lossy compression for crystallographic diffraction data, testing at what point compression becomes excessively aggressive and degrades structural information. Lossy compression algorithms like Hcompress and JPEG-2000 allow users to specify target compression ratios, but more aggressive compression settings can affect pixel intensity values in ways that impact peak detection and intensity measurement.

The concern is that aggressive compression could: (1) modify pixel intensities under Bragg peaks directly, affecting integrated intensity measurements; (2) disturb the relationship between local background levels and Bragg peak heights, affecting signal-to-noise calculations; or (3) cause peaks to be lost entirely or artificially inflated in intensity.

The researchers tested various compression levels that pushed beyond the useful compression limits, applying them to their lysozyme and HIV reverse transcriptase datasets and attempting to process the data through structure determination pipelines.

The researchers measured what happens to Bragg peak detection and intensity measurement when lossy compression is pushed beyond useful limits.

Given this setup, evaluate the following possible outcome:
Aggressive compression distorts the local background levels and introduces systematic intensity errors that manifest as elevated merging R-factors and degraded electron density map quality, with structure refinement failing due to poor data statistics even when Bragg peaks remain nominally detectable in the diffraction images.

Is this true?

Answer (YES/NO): NO